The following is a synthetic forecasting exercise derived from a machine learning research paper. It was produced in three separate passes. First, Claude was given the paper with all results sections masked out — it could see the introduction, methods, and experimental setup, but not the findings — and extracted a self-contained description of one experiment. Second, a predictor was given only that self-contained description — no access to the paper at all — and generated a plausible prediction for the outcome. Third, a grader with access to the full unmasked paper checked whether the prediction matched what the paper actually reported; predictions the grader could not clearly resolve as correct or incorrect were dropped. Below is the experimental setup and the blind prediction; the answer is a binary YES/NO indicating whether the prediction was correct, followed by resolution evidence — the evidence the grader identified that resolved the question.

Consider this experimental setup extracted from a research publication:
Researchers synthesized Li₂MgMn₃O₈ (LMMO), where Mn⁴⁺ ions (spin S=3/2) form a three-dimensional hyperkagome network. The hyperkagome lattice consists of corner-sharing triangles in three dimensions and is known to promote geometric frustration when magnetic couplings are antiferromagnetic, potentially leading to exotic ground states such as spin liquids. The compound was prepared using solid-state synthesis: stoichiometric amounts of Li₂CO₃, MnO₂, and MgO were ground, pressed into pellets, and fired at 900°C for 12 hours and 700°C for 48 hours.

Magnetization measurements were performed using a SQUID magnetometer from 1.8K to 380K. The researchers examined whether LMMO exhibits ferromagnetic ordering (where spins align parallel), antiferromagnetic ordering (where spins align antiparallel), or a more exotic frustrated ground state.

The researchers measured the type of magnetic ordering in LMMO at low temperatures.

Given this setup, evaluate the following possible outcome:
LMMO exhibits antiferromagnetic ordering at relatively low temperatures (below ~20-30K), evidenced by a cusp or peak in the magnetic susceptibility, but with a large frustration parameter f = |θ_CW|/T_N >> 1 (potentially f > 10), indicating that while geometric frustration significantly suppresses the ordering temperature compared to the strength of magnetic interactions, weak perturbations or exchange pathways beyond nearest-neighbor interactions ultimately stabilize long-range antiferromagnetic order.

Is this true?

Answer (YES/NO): NO